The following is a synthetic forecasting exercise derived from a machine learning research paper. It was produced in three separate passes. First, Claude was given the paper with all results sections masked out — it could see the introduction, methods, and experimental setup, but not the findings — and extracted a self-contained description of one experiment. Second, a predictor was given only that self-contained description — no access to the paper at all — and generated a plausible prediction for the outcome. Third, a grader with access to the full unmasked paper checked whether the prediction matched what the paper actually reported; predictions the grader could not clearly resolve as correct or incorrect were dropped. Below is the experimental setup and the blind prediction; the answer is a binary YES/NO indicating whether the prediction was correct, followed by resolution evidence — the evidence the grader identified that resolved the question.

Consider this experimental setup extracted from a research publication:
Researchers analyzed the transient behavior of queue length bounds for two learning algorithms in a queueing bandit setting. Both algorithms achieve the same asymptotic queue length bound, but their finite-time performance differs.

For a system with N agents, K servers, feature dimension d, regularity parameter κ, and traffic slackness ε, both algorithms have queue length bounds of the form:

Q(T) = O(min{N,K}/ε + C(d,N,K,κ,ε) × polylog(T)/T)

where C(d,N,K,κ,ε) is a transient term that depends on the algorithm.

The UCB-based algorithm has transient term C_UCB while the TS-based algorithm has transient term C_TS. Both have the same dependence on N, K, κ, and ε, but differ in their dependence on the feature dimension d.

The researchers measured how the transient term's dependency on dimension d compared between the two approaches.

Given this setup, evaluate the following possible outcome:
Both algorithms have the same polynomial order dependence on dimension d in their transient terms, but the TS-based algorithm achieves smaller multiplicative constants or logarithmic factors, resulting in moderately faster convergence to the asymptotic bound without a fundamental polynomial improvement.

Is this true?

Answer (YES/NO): NO